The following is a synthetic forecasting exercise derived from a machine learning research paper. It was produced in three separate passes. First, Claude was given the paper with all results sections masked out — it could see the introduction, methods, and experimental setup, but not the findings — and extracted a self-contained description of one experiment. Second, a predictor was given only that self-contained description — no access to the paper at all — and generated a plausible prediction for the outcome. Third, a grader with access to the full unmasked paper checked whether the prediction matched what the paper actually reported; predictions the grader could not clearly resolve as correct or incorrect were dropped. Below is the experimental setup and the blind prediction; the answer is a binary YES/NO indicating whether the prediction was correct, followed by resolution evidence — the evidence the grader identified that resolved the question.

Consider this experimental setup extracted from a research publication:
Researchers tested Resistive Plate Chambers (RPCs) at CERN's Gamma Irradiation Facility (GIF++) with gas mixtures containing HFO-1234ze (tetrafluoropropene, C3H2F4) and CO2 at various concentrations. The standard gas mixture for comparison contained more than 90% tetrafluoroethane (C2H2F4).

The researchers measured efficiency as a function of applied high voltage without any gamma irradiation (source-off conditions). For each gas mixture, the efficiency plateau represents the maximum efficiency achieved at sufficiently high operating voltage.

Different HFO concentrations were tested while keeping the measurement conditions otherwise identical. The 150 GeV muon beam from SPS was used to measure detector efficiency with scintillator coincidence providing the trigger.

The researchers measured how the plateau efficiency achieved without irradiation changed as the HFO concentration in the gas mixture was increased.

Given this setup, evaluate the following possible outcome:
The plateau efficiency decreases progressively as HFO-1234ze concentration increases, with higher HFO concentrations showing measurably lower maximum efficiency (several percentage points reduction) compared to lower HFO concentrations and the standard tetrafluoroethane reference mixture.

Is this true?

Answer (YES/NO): NO